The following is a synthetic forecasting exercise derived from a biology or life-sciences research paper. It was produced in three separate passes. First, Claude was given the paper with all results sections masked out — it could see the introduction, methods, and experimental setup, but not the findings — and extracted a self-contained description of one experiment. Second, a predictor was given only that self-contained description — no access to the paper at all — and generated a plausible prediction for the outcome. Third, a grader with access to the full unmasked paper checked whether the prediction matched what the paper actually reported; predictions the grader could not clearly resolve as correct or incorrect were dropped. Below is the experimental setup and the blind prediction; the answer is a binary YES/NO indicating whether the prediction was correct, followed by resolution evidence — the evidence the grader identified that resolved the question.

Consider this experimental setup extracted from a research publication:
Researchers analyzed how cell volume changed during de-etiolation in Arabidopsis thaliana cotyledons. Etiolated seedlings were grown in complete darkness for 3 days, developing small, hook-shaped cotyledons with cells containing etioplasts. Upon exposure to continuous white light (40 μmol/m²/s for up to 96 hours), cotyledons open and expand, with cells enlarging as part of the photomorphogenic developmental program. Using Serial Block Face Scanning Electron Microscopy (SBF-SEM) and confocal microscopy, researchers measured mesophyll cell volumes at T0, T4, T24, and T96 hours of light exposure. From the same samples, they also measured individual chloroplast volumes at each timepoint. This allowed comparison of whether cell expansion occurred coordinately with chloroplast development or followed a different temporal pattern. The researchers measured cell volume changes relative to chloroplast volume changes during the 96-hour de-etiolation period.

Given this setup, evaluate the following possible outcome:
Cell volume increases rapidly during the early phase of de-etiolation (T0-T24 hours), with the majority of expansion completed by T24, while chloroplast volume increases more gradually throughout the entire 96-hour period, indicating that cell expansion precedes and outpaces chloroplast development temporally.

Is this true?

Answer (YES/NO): NO